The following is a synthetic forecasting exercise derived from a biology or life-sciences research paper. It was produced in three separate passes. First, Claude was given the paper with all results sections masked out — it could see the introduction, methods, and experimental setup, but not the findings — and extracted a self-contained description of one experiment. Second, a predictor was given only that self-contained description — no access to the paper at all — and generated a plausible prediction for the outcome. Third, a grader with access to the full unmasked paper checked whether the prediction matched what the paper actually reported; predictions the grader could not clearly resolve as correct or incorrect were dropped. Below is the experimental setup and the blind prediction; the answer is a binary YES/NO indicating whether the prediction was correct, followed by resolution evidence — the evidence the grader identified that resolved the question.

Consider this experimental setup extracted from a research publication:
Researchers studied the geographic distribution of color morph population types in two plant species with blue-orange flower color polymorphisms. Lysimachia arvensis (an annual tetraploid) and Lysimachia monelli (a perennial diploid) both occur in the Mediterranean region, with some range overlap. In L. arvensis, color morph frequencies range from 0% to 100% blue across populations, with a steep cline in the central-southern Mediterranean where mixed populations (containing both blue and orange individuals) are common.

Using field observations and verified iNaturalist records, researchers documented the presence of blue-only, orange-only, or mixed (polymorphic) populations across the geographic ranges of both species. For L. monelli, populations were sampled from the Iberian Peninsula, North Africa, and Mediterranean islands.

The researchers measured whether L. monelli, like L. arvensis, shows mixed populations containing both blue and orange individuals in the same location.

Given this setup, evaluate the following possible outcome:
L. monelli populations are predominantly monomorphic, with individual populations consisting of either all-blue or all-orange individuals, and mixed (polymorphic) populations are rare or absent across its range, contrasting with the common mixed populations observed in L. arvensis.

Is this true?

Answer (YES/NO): YES